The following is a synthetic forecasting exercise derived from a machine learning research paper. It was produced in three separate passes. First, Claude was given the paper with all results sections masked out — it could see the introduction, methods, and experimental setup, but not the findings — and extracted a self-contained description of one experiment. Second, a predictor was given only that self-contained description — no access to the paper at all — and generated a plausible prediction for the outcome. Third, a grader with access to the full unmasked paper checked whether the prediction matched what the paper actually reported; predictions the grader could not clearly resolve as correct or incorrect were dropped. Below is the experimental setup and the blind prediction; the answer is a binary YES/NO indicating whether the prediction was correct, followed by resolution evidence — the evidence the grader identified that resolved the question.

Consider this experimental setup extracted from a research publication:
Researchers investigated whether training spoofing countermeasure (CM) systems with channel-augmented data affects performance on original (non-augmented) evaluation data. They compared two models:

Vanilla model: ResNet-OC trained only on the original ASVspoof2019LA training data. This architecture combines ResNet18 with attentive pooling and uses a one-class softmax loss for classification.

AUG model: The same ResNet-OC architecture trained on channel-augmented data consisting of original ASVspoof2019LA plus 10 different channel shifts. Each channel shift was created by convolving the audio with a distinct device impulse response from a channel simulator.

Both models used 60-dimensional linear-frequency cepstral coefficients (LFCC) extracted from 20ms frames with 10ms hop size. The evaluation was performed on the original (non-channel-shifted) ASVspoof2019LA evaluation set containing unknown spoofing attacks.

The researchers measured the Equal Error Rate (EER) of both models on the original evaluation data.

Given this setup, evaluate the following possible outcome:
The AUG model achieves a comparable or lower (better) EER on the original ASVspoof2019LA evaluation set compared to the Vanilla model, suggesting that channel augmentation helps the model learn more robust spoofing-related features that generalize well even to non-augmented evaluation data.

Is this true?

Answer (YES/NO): NO